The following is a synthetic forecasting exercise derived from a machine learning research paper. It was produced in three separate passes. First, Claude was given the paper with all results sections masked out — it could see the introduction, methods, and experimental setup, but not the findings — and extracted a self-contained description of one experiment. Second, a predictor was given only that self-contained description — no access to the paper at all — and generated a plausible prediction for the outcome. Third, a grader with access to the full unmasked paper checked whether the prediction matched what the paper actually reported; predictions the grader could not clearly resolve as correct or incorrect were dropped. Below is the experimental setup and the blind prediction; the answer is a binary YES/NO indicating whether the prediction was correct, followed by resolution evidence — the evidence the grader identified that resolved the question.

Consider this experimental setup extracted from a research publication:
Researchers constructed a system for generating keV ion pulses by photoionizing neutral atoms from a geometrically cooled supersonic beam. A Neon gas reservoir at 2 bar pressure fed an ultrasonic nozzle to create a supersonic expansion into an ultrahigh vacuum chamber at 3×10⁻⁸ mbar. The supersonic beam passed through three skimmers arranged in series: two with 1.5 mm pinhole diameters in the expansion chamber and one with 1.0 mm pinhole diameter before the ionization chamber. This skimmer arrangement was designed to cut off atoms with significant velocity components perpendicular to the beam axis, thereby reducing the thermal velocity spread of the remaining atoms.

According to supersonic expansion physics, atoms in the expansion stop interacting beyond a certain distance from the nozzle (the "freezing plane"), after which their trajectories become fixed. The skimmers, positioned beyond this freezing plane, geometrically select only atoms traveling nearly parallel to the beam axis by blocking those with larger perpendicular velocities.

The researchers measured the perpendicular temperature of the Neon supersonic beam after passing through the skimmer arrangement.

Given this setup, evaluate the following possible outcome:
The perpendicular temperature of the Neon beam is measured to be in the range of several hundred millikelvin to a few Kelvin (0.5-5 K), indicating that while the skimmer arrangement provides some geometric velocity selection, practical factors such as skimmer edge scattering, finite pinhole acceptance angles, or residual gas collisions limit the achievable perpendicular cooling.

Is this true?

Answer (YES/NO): YES